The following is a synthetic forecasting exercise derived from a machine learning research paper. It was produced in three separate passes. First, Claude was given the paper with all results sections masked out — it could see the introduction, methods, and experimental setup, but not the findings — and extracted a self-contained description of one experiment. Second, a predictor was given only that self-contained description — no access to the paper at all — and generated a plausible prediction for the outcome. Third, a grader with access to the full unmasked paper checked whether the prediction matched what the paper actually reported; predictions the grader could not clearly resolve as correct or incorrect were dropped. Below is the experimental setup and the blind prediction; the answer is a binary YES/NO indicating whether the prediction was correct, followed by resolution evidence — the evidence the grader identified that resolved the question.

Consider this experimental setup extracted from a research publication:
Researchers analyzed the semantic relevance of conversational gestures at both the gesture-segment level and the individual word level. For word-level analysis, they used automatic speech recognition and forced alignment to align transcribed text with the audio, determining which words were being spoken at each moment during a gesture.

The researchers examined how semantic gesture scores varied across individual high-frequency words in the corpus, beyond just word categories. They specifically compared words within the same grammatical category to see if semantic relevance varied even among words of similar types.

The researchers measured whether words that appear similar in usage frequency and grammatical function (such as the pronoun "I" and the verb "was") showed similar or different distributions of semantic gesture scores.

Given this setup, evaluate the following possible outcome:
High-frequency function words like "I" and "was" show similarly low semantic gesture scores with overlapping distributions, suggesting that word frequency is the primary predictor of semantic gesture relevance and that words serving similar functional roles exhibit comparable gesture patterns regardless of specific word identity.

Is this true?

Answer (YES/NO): NO